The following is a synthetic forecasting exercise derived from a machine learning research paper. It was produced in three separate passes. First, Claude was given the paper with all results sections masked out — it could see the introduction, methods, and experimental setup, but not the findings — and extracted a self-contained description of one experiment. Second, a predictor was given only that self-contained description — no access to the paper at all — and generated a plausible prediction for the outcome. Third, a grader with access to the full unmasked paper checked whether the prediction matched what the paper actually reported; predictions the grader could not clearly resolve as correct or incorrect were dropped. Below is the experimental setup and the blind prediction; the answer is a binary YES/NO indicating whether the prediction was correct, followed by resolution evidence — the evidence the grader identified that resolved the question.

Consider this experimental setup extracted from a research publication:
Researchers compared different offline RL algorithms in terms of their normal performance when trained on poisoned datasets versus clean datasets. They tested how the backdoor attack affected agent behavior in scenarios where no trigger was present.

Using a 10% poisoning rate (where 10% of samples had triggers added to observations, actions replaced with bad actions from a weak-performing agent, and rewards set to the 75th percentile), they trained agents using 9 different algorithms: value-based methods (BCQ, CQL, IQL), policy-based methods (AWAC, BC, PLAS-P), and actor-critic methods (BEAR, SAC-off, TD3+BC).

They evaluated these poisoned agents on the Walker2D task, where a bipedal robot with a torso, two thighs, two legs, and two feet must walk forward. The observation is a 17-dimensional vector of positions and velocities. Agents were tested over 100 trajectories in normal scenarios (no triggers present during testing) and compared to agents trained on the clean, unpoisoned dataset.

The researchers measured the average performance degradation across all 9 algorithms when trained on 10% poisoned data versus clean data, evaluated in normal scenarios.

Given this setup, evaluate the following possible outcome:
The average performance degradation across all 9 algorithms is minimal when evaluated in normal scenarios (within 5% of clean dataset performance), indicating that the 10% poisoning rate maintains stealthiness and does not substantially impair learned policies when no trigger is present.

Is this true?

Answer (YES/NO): YES